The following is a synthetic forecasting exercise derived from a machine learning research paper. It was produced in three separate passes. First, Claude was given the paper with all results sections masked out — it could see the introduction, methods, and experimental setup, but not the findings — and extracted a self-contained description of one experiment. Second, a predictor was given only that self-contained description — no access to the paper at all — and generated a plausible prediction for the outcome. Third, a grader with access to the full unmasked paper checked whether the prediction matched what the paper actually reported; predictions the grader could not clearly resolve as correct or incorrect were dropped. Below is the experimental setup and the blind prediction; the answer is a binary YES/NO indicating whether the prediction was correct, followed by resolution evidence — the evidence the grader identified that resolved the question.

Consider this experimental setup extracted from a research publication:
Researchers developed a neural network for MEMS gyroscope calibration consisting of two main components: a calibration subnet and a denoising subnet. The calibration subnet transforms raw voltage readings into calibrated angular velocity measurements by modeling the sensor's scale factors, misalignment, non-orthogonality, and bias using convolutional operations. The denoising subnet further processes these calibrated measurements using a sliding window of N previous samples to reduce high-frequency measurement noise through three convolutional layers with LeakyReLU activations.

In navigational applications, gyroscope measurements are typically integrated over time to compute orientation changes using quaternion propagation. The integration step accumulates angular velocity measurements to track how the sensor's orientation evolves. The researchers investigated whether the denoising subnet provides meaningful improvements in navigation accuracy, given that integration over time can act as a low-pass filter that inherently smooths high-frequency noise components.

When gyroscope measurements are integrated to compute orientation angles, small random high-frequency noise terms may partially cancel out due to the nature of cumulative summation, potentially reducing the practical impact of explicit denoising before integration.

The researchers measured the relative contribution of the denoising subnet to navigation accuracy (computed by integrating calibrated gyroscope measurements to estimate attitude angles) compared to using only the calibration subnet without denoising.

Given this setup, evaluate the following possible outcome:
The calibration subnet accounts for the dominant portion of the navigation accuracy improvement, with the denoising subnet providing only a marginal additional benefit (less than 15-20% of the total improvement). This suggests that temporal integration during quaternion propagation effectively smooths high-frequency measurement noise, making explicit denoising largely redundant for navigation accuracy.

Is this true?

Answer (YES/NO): YES